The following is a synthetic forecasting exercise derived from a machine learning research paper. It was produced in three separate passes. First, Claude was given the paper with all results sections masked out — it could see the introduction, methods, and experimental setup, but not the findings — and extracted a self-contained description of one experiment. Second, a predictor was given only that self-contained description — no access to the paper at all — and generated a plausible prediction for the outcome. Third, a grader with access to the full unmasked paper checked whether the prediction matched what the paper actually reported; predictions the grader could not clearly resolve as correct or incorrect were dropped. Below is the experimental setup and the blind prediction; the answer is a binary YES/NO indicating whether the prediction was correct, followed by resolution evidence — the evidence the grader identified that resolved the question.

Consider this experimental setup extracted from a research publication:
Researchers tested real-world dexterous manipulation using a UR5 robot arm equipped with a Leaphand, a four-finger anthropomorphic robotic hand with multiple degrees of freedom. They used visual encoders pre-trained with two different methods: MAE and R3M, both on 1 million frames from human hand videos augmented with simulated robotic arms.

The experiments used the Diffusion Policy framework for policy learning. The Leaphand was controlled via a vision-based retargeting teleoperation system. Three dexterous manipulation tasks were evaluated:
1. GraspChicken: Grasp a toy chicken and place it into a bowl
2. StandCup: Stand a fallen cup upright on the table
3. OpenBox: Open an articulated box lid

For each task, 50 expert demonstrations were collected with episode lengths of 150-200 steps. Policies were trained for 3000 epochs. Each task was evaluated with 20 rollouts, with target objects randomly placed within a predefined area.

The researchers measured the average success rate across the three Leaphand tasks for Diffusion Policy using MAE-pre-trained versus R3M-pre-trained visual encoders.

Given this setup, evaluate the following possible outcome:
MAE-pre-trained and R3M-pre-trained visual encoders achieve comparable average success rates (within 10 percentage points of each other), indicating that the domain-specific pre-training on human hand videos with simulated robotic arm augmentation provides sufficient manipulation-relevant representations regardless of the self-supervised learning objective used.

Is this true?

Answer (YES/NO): NO